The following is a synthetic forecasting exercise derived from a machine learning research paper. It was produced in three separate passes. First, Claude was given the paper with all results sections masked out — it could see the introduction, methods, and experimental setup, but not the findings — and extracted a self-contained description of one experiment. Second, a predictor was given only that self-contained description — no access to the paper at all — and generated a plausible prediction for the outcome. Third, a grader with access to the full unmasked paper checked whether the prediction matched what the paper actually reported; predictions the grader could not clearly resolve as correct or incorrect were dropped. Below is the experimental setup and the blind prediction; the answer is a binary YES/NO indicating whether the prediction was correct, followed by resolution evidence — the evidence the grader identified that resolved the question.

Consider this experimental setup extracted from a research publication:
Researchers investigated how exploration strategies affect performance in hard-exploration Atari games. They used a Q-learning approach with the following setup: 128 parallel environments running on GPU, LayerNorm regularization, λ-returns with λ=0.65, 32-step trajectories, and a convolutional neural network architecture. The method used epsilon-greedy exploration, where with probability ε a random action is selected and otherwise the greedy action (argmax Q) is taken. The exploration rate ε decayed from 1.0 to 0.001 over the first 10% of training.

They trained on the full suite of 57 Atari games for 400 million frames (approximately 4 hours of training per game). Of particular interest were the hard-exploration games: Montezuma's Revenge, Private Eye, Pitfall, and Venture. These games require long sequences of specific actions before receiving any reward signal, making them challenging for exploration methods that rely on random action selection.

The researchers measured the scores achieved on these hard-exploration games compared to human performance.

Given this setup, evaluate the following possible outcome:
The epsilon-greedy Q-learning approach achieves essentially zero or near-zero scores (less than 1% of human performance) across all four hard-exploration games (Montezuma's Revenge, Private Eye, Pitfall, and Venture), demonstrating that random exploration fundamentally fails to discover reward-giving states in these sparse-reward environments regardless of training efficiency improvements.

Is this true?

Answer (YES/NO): NO